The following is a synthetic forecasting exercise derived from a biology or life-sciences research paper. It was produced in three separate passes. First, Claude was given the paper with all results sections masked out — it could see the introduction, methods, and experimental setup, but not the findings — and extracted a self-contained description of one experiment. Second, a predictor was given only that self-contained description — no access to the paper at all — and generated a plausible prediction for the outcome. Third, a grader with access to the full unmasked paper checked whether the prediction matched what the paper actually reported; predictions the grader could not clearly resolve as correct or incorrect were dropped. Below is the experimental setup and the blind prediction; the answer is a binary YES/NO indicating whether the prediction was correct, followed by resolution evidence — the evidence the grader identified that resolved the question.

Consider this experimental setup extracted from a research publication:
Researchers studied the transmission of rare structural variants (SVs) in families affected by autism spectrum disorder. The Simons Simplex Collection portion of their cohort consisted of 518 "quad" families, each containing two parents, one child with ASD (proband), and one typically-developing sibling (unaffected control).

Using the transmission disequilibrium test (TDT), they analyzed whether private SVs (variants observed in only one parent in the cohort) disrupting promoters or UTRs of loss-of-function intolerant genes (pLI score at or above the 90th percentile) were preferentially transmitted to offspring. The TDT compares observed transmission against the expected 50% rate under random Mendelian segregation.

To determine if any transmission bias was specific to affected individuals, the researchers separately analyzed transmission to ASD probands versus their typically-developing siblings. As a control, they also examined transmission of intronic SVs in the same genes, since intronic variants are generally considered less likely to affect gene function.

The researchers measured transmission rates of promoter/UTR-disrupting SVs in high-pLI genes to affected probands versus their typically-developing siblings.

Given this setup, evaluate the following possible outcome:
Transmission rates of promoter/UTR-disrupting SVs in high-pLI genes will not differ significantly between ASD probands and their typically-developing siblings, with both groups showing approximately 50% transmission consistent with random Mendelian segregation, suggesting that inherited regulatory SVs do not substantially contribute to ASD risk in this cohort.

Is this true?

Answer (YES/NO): NO